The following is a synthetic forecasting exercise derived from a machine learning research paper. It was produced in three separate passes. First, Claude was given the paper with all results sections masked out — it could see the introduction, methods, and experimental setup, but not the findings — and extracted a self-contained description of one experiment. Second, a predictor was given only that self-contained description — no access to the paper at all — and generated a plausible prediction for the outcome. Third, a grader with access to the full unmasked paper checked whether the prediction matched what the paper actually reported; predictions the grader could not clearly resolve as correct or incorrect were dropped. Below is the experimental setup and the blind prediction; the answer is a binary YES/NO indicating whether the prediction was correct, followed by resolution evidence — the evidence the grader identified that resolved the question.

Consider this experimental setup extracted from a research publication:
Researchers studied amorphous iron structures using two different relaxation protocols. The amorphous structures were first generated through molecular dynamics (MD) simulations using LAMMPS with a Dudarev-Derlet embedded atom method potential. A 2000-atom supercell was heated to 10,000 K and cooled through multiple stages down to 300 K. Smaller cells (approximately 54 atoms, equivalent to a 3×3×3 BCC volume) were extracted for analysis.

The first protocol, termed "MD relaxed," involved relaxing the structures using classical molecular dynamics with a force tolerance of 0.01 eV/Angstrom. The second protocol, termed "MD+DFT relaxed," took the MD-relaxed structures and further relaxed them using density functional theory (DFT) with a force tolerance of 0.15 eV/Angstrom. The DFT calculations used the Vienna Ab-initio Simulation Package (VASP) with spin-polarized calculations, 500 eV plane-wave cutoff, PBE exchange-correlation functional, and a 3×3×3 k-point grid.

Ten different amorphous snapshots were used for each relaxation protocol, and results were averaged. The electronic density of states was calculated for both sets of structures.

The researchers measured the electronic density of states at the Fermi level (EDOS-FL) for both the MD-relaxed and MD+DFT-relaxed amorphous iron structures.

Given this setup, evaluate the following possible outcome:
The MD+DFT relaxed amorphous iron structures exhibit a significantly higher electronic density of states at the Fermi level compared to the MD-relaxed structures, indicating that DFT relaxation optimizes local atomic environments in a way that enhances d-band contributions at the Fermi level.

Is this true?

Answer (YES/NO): NO